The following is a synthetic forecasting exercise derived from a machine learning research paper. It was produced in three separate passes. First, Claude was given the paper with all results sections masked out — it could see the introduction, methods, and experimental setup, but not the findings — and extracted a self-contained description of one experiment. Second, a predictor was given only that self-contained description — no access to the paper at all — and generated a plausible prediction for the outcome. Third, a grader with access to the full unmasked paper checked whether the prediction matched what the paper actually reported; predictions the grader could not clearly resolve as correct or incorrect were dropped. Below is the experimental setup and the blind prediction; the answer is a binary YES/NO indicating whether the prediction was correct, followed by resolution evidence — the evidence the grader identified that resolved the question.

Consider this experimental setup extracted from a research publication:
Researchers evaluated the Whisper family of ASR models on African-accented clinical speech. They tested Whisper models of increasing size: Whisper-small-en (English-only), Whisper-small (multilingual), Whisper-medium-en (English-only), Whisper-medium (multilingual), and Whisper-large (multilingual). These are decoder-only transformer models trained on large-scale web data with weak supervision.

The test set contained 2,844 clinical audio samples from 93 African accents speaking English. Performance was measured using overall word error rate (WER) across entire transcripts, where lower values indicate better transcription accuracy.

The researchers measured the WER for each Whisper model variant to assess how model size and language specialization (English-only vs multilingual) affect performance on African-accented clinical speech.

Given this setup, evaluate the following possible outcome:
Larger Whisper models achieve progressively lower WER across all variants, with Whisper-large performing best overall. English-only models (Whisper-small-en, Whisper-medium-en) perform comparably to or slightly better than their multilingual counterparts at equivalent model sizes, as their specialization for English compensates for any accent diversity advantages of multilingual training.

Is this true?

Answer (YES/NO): NO